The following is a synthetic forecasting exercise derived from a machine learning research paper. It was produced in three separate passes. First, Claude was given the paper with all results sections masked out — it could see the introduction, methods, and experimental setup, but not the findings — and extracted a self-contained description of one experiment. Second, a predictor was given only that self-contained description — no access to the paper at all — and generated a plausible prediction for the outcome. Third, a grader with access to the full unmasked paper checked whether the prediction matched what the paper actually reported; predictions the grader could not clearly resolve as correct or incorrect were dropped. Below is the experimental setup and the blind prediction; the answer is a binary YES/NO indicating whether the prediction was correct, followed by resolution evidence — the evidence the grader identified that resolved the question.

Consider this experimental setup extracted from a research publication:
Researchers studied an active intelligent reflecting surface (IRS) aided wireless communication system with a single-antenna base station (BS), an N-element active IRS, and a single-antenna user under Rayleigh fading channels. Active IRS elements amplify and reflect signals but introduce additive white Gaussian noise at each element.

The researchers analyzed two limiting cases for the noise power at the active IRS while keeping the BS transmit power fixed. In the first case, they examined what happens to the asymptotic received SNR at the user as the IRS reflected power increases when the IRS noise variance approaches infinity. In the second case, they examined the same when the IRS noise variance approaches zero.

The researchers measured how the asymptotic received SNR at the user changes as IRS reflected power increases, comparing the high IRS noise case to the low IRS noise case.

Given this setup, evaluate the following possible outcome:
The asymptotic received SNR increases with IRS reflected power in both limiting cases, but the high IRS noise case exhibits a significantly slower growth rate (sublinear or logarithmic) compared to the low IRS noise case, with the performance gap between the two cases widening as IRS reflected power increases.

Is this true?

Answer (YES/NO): NO